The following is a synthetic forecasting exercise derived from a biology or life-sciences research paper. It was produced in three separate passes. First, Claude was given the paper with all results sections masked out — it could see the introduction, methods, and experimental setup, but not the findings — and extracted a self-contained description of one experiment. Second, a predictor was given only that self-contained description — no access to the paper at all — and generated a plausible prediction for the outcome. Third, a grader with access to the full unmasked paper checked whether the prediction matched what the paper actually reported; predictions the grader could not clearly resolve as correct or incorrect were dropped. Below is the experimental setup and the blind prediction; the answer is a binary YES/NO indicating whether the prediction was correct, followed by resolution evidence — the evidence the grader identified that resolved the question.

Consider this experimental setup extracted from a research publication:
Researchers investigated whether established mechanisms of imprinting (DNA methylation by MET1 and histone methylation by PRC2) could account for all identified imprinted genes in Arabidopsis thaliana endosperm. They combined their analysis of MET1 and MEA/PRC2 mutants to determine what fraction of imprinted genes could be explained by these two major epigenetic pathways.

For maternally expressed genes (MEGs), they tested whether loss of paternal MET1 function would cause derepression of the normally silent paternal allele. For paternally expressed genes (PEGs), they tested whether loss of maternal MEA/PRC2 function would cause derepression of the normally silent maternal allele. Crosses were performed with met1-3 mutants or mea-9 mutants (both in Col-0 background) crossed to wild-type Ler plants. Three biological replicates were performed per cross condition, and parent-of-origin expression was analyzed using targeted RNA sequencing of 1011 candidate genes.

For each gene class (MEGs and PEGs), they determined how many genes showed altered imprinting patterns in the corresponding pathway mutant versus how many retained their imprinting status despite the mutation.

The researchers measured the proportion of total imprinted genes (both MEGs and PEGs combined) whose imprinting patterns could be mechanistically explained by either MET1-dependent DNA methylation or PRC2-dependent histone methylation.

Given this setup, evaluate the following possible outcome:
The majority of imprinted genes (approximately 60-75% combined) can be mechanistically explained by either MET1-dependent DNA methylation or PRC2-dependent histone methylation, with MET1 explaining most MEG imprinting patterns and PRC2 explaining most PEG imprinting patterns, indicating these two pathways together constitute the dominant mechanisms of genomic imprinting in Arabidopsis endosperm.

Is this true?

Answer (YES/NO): NO